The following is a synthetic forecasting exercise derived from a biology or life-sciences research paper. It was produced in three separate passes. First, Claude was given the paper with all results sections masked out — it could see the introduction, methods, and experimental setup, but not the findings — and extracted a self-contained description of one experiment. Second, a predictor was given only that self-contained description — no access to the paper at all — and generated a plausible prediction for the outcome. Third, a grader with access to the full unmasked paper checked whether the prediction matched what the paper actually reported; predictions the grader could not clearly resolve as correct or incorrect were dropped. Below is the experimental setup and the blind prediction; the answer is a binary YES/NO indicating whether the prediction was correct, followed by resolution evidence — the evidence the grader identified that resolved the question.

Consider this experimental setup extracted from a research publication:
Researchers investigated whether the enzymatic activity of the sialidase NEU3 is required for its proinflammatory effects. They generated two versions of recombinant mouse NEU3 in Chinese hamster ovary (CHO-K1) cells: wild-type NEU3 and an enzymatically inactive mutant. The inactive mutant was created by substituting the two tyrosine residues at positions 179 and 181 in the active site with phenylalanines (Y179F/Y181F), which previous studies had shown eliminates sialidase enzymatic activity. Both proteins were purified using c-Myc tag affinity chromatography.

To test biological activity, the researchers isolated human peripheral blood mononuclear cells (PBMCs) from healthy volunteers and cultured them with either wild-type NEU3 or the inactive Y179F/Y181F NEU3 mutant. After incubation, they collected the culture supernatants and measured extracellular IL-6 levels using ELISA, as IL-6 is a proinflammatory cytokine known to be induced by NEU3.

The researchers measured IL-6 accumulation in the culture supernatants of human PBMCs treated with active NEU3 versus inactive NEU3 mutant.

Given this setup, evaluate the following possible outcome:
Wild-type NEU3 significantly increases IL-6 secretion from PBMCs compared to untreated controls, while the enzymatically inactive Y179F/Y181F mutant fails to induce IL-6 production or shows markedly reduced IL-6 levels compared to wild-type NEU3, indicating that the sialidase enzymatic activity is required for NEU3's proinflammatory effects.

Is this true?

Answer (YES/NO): YES